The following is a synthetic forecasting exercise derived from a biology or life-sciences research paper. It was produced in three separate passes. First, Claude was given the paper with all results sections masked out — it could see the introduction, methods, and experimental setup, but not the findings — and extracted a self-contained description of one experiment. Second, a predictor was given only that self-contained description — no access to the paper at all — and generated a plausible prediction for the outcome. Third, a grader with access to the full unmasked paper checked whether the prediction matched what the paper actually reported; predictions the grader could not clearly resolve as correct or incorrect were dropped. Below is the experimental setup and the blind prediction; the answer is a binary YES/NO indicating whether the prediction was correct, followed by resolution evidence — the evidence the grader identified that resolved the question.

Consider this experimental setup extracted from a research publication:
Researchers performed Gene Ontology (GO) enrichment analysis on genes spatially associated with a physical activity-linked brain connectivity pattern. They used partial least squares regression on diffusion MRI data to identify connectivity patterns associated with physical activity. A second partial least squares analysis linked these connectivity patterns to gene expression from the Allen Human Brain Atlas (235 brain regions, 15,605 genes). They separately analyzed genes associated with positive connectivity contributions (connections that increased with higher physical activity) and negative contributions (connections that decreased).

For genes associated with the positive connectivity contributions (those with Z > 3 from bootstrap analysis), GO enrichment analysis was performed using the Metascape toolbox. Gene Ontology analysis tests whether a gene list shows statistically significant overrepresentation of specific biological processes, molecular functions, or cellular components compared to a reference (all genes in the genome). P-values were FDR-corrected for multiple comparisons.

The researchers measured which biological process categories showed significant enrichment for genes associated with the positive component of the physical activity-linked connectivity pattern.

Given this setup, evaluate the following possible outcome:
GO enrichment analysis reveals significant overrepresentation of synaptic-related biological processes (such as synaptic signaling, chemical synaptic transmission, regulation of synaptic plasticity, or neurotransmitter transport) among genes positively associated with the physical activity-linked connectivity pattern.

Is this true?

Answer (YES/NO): YES